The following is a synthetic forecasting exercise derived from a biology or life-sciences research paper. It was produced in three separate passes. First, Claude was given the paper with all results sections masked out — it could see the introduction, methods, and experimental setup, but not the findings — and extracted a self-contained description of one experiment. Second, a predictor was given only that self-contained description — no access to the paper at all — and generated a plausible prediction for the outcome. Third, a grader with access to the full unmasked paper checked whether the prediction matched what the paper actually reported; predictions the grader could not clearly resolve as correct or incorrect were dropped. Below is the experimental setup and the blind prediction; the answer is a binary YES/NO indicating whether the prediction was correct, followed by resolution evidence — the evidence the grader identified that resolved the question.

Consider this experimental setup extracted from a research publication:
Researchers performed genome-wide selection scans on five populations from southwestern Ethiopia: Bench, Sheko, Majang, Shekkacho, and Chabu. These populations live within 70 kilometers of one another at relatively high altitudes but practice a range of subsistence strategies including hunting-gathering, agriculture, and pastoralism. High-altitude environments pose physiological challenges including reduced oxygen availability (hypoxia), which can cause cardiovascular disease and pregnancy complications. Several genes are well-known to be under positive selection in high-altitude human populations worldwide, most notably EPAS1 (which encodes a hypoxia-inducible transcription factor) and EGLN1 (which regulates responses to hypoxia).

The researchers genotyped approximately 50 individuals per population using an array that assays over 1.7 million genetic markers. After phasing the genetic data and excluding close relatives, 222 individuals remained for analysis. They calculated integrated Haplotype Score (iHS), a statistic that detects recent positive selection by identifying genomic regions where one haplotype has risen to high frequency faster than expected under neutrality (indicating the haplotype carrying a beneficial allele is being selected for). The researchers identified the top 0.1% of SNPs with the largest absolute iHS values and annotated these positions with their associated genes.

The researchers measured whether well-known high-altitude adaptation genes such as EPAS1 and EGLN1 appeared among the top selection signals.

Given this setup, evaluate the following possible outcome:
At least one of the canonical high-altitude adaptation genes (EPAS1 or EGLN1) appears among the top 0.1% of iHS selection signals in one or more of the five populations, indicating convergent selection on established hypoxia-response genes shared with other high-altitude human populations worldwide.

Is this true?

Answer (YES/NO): NO